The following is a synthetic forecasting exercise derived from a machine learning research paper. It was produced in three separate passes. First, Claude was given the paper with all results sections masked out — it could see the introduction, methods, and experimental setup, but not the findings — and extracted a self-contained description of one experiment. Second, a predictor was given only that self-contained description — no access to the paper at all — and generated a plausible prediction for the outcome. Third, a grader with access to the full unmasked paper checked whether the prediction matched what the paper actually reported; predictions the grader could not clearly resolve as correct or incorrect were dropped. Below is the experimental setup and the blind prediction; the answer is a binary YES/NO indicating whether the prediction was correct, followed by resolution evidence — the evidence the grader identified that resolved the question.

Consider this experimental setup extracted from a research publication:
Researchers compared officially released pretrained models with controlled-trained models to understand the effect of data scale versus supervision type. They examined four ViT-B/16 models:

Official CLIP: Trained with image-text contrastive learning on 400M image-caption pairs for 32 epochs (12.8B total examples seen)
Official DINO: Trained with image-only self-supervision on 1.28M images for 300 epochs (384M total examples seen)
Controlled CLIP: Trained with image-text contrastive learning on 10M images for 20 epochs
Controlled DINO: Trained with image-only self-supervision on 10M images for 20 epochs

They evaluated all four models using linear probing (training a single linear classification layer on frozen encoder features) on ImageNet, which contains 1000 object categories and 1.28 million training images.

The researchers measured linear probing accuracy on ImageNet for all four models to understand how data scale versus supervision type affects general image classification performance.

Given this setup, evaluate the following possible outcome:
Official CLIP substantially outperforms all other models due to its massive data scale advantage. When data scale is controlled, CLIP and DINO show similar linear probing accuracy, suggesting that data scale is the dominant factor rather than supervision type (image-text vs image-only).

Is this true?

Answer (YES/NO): YES